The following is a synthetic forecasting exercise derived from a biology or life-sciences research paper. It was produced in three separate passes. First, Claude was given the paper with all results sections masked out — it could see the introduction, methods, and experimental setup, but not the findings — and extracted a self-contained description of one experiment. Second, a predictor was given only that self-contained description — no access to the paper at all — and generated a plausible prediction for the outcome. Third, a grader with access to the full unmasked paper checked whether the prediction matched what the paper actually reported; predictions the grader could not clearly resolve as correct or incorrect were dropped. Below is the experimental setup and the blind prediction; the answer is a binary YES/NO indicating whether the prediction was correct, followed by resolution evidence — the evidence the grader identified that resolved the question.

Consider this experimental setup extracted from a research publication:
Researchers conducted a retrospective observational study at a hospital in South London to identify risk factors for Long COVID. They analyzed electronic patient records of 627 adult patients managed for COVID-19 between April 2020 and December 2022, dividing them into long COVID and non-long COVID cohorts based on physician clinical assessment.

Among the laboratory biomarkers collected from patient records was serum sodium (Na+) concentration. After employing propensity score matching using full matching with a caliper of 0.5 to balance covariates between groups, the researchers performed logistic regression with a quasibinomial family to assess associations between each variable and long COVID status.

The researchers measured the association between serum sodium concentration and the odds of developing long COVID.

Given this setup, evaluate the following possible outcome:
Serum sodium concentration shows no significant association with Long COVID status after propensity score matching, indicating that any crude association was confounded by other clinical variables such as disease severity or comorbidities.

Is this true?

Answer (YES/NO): NO